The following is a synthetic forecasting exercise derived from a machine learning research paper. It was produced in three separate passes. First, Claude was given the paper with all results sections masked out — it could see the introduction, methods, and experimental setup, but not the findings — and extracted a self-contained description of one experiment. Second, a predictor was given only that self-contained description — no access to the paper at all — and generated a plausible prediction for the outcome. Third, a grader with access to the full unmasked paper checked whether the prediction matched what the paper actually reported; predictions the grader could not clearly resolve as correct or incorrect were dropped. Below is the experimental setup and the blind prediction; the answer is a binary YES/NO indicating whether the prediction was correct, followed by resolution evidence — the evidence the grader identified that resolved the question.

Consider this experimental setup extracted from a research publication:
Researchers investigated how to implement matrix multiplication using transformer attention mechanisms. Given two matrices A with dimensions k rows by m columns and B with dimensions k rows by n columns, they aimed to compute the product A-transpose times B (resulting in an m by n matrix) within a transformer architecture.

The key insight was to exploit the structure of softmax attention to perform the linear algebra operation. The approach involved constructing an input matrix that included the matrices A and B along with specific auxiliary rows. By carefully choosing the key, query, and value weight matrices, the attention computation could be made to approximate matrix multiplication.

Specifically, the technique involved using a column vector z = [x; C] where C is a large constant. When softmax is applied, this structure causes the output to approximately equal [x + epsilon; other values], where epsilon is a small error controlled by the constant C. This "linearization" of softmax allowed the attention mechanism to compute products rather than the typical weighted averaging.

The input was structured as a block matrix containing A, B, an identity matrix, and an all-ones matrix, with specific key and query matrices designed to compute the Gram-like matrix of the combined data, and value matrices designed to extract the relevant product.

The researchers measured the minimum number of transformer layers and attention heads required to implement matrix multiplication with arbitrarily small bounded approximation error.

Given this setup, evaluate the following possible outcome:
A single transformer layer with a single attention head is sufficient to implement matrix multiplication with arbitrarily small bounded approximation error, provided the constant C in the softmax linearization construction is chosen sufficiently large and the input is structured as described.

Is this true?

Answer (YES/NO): NO